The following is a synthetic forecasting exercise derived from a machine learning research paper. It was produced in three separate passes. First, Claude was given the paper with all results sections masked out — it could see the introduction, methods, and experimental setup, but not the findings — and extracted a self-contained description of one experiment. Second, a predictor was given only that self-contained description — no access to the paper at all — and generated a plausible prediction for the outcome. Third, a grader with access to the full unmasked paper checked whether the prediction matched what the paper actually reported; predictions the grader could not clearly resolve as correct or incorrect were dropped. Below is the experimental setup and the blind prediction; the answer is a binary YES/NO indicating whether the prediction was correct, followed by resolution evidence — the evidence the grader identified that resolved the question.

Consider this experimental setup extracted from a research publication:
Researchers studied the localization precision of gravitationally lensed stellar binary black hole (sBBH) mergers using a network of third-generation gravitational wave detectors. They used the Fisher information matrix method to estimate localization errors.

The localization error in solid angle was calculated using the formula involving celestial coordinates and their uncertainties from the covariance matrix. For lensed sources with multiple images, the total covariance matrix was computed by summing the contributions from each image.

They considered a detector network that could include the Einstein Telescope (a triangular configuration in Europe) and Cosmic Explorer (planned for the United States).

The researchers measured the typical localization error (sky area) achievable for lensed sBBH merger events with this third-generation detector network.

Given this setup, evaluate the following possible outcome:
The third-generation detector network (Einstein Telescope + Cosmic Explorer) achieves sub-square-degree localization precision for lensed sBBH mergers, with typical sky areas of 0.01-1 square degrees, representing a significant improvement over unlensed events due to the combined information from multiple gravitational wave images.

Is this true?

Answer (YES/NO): NO